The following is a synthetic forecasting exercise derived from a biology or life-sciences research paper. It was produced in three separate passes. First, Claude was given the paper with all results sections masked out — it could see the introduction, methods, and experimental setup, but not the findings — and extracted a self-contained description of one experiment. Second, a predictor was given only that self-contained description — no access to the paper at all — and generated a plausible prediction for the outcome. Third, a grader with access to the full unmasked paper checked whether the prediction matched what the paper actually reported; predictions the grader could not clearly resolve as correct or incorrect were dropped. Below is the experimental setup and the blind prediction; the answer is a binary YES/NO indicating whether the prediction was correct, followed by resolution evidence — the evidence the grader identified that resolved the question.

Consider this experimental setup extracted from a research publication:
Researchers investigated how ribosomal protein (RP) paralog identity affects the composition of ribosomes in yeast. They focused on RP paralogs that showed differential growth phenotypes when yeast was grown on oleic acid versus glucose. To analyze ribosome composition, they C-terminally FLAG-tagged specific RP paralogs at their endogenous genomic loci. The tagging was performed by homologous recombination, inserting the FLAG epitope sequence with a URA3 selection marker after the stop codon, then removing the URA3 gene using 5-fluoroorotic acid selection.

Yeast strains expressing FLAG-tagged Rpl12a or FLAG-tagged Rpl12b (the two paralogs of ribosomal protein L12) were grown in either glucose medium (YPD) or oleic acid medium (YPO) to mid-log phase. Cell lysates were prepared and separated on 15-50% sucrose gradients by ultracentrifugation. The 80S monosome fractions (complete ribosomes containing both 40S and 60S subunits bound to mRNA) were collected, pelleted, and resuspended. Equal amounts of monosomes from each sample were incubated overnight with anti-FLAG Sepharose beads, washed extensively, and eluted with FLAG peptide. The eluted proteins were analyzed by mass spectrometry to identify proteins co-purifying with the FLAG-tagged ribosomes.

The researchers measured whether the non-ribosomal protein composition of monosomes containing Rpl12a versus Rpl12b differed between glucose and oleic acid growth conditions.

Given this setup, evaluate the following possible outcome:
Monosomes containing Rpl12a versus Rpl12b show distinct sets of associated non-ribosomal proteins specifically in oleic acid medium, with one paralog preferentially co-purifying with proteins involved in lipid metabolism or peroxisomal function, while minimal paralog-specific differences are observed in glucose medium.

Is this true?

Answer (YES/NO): NO